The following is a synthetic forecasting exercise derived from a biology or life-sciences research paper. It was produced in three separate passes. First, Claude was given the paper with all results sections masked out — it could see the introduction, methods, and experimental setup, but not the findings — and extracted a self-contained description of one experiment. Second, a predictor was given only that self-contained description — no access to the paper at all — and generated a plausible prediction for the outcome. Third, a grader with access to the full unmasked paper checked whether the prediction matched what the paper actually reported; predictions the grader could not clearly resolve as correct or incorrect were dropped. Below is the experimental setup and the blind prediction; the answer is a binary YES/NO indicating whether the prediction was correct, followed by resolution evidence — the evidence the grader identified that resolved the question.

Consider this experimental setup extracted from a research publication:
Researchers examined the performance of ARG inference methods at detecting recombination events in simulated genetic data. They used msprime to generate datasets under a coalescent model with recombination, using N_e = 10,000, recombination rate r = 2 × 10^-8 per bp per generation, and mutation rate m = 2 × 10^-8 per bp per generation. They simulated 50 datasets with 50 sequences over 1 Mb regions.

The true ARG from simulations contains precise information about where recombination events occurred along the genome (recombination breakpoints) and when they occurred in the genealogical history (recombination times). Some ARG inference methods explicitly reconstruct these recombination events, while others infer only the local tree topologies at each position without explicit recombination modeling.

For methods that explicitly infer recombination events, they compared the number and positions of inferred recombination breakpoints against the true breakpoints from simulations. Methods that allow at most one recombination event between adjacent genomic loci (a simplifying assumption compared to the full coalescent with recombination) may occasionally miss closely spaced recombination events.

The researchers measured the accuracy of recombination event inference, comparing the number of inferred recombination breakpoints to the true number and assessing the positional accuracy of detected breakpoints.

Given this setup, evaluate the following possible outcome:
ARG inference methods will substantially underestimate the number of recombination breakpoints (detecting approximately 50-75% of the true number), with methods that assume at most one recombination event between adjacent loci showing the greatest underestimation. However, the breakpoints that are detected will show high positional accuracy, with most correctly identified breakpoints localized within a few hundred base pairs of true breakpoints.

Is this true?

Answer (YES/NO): NO